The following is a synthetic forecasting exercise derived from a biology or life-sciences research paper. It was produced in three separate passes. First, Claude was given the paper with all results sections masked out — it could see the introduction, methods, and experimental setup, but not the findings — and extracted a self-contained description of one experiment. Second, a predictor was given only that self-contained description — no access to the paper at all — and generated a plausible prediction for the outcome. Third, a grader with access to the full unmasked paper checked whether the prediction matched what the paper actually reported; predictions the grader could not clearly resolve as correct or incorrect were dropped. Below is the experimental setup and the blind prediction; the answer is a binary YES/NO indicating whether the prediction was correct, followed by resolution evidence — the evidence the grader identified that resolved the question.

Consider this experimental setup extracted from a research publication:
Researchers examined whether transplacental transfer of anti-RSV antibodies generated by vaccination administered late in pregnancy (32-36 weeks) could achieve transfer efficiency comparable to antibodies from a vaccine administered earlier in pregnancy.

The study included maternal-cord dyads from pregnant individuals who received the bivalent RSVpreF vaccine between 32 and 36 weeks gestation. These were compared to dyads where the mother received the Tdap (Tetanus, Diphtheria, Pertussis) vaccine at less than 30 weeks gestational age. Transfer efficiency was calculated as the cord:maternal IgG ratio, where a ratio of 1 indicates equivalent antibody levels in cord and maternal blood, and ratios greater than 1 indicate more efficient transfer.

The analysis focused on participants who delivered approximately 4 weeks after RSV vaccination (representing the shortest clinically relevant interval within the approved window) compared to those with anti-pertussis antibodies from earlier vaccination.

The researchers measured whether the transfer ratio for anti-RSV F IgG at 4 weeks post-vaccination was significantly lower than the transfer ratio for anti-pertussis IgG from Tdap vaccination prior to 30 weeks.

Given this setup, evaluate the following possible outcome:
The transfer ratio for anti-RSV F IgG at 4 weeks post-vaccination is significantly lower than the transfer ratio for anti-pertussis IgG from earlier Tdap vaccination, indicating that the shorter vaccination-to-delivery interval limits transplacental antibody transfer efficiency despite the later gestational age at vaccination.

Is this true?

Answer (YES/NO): NO